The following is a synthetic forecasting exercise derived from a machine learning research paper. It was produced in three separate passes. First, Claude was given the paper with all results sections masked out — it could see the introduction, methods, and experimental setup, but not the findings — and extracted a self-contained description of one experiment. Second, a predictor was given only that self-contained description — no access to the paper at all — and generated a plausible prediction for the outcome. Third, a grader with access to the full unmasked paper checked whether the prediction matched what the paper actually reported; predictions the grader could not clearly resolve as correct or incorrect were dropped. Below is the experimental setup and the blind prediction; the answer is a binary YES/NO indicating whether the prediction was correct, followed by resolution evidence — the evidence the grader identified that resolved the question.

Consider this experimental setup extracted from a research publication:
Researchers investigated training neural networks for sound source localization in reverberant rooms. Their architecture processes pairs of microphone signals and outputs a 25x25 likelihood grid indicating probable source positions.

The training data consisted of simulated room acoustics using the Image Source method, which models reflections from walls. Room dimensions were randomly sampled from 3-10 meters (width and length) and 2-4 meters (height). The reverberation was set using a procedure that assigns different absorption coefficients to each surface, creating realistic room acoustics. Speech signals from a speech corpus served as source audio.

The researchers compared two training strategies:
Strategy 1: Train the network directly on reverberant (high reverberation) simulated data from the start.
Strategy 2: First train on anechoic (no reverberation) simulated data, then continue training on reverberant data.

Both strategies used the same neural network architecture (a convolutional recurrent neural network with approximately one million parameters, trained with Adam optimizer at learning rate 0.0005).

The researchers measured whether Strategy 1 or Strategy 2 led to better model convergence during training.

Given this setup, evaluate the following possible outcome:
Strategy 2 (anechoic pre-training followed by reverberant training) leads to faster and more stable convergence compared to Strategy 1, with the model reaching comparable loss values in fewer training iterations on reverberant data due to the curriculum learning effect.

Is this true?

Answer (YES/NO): NO